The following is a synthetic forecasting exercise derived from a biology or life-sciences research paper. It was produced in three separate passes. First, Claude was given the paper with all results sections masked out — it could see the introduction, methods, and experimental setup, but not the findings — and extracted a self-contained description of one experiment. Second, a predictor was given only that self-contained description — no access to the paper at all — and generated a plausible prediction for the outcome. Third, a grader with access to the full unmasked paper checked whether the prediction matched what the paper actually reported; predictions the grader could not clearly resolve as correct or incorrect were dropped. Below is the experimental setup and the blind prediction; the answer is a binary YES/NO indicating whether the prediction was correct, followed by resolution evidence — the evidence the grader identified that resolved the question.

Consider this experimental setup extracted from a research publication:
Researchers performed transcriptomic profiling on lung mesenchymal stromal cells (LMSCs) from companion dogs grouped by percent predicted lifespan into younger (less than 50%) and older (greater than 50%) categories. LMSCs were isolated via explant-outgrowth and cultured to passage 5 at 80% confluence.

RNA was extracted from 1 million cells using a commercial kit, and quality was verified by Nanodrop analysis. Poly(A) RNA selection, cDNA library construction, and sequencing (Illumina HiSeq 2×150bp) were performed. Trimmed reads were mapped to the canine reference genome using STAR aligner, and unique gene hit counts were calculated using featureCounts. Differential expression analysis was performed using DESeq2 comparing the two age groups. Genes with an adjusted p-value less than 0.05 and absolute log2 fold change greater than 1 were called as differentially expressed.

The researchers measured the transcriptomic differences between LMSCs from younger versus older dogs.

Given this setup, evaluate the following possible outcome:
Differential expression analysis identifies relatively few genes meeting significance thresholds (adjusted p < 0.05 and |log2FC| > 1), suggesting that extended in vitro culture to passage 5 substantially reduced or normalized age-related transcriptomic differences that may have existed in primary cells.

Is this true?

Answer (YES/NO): NO